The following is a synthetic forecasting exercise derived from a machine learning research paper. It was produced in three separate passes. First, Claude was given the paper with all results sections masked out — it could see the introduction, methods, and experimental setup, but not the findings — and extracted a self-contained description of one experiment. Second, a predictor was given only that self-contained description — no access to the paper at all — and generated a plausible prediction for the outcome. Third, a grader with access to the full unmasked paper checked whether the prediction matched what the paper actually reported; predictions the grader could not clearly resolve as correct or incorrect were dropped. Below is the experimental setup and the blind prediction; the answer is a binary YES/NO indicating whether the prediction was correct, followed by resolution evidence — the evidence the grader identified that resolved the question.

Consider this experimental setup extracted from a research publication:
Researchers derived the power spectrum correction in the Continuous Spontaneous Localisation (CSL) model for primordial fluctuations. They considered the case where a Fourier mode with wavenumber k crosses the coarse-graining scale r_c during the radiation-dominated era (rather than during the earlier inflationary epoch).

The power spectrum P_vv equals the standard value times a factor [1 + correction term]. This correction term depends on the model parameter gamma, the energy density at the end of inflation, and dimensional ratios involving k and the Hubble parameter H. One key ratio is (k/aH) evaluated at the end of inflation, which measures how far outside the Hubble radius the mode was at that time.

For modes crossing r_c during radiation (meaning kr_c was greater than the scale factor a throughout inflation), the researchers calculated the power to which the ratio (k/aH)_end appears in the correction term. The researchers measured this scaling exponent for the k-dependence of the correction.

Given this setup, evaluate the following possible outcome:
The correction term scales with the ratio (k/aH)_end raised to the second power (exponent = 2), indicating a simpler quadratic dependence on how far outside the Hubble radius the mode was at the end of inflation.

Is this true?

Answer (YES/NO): NO